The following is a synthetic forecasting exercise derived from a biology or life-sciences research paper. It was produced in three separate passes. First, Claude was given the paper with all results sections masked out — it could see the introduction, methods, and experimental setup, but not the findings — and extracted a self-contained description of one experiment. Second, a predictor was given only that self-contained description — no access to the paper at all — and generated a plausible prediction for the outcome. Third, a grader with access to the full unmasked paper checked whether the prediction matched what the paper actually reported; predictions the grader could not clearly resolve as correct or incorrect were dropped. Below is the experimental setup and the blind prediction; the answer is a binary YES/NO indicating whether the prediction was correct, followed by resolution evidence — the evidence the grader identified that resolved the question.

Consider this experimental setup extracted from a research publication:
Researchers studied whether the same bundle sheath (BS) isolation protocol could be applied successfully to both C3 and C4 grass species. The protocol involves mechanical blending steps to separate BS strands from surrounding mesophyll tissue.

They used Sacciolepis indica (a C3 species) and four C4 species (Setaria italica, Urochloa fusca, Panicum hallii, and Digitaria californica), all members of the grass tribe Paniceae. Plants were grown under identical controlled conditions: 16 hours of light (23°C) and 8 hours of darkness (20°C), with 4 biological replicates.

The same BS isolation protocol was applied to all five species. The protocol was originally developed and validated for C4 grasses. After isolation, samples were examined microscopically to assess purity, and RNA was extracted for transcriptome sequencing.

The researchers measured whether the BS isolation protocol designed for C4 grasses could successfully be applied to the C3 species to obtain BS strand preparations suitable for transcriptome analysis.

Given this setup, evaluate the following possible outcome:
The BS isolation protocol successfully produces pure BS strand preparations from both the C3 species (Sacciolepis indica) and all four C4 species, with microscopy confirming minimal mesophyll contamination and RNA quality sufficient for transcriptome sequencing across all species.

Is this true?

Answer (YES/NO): NO